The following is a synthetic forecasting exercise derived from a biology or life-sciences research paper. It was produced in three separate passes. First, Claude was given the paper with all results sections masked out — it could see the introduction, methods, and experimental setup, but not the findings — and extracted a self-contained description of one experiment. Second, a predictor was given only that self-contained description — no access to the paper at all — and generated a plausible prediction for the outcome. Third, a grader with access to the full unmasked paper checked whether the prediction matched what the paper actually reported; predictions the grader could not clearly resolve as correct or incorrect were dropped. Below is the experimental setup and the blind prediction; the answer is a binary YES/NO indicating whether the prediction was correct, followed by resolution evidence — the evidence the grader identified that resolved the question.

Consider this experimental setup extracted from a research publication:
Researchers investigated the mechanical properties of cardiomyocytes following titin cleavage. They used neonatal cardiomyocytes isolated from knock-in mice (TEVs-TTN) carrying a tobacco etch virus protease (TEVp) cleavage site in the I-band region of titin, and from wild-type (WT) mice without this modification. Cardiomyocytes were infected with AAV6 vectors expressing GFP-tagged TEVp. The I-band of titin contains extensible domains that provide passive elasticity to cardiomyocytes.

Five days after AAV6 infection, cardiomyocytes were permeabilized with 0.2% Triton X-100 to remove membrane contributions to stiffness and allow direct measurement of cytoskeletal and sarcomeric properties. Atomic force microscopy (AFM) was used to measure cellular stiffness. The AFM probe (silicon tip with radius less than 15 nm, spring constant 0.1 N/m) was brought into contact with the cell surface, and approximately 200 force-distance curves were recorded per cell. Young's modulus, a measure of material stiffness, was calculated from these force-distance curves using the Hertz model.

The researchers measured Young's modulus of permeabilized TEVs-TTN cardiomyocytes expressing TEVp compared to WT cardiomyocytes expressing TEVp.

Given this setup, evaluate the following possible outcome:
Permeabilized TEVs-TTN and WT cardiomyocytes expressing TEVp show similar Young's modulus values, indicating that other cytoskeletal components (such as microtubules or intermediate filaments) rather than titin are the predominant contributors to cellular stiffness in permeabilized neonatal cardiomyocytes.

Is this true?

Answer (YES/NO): NO